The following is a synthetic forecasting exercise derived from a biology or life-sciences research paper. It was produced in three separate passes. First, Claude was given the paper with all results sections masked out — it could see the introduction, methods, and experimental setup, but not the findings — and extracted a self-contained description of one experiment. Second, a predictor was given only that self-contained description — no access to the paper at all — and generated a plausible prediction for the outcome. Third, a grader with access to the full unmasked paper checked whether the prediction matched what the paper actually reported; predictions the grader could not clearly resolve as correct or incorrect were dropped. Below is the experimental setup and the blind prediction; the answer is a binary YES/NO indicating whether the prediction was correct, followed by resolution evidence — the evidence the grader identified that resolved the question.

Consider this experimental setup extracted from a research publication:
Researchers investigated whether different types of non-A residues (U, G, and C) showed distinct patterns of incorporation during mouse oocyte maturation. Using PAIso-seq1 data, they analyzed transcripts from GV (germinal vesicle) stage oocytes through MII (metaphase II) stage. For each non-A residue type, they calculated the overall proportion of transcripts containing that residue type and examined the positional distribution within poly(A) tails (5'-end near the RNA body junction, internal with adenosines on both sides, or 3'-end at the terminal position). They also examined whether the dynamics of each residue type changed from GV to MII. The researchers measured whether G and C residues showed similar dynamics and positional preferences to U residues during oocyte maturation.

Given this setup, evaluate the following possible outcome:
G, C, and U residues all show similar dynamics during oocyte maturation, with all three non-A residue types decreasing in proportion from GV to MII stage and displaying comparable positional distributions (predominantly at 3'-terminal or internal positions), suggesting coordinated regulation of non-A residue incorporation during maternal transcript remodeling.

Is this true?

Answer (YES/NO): NO